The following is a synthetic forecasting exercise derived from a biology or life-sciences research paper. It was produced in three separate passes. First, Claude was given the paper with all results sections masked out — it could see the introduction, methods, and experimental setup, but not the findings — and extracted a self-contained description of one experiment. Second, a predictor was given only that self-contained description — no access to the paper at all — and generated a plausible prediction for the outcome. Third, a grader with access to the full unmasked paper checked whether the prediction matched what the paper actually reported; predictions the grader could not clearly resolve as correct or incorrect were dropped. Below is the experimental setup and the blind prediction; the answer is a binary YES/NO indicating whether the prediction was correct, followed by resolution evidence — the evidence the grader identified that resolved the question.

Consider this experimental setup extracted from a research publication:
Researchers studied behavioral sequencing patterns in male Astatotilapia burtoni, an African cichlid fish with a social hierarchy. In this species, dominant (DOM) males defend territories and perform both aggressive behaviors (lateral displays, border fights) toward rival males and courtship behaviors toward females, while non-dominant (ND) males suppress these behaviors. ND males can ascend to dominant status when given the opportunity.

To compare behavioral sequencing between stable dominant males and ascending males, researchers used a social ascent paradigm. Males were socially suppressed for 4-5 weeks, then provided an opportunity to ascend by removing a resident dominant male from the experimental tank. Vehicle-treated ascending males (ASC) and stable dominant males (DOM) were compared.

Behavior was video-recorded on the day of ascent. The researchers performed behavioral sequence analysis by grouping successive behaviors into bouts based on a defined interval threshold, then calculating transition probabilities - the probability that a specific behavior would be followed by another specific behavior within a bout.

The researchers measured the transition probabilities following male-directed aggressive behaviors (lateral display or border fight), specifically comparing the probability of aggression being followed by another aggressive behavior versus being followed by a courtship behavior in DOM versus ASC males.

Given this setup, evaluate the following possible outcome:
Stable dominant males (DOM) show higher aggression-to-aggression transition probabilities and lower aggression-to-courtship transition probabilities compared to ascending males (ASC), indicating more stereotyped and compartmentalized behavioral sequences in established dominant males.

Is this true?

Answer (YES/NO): NO